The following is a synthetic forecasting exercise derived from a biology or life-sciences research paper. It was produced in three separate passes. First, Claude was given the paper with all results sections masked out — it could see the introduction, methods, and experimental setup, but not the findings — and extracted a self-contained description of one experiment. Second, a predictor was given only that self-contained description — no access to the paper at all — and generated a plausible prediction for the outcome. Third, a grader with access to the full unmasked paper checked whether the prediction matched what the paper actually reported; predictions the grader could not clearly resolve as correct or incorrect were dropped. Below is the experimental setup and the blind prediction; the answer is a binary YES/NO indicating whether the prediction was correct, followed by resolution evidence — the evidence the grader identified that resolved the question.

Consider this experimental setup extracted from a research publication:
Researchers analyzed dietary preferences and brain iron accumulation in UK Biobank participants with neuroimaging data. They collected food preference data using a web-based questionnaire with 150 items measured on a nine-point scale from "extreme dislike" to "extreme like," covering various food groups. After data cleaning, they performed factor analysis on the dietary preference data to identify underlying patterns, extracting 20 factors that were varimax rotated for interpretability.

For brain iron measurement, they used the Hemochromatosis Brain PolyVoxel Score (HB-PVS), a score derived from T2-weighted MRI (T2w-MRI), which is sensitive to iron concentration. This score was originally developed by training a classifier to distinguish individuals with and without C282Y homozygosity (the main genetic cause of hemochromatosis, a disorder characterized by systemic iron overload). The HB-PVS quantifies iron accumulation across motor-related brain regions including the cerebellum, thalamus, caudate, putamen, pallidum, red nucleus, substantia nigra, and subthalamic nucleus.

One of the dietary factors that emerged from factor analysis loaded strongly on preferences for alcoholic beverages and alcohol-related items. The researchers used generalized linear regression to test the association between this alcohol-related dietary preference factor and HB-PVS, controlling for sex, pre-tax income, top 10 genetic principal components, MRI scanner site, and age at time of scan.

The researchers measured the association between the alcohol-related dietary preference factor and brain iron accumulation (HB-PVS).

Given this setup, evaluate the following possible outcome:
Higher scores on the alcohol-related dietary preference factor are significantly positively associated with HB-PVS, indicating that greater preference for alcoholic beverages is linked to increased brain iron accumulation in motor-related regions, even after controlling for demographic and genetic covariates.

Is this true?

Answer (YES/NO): YES